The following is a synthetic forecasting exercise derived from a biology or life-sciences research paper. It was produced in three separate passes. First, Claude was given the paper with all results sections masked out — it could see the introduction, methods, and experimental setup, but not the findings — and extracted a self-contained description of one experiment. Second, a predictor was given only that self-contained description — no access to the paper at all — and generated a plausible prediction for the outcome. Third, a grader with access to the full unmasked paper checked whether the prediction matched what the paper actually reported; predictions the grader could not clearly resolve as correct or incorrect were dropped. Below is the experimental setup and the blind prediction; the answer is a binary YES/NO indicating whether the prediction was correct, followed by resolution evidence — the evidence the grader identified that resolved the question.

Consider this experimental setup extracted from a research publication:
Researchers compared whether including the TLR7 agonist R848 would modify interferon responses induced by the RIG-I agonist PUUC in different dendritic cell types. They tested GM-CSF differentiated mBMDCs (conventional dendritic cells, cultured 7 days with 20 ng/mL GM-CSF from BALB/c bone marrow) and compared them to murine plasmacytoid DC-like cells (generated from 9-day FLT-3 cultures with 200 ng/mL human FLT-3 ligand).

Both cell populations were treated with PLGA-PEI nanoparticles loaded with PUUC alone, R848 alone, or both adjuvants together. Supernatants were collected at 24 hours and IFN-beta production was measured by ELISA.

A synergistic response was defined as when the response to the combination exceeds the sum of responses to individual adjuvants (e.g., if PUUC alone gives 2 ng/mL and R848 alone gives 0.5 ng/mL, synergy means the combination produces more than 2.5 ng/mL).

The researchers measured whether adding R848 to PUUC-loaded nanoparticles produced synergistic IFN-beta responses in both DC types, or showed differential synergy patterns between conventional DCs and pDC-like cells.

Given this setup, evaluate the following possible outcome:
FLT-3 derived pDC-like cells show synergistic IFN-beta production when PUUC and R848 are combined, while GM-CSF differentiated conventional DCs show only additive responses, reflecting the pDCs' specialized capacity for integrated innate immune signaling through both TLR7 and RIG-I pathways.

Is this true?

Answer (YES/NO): YES